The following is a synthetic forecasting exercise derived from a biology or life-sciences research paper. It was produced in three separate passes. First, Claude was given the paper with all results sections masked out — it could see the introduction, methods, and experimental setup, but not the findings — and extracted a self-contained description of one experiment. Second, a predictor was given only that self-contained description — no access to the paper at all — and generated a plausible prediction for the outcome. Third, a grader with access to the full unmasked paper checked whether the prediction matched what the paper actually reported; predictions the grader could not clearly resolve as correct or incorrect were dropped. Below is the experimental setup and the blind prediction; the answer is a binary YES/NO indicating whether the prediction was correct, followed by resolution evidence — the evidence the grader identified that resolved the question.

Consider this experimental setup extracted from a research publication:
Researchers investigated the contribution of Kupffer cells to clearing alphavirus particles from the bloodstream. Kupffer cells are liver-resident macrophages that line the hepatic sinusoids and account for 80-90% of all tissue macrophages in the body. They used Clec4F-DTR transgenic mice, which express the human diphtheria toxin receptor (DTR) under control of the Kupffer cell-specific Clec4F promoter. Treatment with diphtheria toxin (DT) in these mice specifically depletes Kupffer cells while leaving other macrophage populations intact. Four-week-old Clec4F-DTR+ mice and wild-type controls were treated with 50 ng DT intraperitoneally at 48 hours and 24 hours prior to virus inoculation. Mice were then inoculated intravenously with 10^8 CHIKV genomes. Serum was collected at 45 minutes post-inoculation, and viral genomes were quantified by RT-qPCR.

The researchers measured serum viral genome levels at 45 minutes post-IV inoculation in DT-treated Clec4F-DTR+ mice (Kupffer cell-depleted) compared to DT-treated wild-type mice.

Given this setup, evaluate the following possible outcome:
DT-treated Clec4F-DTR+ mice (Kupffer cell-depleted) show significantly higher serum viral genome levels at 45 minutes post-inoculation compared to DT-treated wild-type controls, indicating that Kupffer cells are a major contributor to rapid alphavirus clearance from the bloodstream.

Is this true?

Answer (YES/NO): YES